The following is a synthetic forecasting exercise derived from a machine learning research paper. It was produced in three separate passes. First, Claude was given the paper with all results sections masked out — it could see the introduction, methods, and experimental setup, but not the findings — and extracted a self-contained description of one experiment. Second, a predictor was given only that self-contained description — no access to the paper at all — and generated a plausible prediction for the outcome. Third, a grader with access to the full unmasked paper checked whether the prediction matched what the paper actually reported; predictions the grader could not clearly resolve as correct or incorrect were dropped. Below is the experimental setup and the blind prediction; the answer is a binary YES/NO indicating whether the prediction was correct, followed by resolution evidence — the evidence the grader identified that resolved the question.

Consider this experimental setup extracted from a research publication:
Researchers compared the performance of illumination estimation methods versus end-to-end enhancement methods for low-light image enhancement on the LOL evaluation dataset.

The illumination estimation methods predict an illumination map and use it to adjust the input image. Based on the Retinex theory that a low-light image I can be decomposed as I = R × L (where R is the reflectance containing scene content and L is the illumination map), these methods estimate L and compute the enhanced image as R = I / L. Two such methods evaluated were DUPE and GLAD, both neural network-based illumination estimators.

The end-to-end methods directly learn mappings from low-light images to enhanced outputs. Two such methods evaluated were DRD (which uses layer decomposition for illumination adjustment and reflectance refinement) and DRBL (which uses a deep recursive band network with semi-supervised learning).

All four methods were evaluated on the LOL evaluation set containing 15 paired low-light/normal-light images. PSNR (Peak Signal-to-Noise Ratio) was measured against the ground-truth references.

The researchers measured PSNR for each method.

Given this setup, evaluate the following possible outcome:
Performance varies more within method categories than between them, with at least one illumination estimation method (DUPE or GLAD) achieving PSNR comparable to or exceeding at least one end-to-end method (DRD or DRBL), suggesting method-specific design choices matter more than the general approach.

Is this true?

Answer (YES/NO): YES